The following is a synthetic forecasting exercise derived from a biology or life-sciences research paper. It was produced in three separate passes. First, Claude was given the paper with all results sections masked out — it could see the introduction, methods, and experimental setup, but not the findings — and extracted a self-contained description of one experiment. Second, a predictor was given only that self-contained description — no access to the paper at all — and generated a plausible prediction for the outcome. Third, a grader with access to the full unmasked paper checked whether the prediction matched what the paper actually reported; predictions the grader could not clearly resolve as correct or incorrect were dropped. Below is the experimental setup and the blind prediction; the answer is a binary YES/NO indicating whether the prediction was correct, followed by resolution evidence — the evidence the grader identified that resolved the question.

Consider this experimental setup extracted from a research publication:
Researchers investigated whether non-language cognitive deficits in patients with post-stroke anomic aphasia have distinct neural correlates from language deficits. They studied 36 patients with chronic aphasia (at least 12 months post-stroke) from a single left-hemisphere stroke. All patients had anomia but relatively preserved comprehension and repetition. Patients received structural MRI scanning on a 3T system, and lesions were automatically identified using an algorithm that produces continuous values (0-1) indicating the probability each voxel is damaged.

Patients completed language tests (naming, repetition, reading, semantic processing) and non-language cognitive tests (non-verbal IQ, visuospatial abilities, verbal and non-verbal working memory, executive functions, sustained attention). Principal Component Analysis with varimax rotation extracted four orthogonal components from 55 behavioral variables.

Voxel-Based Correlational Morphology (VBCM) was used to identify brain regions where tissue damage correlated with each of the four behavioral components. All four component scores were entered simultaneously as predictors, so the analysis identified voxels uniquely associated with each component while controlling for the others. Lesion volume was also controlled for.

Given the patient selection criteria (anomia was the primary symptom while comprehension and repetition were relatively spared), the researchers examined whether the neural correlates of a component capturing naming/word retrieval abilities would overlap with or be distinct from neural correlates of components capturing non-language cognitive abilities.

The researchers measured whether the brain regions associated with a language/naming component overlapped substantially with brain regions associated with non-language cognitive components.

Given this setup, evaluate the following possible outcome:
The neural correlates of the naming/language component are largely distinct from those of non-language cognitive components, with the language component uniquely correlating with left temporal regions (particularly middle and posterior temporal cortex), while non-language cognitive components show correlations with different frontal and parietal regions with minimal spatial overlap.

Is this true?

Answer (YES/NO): NO